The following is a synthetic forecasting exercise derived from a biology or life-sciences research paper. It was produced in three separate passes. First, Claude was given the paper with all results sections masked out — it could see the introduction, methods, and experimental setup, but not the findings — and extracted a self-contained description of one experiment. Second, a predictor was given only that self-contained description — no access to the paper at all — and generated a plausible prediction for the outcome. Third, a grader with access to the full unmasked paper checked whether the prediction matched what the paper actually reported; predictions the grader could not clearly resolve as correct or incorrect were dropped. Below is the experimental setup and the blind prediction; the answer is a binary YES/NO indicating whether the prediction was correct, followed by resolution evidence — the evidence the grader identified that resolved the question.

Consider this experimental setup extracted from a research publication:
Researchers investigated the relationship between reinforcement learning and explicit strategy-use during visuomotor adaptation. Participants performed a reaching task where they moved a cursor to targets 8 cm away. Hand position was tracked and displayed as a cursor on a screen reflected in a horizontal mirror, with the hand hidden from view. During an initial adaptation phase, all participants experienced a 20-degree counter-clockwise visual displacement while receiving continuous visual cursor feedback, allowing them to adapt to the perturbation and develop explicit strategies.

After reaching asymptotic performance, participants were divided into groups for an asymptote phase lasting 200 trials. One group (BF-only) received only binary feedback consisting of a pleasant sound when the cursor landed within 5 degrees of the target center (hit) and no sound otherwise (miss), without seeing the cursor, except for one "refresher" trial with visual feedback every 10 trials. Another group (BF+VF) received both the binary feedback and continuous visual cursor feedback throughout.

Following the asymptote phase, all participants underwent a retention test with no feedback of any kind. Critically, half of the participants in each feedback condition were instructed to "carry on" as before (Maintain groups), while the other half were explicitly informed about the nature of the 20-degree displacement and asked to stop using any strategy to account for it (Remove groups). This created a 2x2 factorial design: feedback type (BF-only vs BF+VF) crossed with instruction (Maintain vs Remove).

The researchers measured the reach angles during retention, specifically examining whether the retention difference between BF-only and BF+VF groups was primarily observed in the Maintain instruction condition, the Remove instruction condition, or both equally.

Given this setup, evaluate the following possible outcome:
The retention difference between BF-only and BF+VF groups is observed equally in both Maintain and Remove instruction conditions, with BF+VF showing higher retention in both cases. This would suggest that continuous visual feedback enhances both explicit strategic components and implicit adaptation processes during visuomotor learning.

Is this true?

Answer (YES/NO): NO